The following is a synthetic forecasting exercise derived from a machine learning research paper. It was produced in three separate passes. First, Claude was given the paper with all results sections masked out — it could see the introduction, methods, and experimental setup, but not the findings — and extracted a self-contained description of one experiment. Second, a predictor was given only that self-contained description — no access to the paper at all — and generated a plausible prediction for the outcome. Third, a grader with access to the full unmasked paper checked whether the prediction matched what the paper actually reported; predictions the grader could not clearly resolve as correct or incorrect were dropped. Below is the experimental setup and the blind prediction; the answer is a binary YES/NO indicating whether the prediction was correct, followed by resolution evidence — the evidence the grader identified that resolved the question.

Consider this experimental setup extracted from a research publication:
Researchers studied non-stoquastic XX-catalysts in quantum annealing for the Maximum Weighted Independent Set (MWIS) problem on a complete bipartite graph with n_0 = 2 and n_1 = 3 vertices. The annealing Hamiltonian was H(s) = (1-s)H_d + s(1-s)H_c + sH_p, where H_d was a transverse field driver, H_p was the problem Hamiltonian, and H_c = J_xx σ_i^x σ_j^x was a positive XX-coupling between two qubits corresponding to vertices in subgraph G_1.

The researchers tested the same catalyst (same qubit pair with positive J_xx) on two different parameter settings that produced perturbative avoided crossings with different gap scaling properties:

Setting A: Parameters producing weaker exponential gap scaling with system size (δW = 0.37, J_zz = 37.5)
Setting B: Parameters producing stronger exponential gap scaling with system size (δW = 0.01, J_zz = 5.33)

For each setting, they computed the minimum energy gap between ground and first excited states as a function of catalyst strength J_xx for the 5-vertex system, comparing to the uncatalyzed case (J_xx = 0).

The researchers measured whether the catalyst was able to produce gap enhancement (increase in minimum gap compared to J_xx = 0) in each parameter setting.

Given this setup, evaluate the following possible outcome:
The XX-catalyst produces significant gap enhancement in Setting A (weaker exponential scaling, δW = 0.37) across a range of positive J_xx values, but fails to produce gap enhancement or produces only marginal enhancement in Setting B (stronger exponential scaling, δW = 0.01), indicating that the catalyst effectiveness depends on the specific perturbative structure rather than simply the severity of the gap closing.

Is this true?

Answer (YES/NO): YES